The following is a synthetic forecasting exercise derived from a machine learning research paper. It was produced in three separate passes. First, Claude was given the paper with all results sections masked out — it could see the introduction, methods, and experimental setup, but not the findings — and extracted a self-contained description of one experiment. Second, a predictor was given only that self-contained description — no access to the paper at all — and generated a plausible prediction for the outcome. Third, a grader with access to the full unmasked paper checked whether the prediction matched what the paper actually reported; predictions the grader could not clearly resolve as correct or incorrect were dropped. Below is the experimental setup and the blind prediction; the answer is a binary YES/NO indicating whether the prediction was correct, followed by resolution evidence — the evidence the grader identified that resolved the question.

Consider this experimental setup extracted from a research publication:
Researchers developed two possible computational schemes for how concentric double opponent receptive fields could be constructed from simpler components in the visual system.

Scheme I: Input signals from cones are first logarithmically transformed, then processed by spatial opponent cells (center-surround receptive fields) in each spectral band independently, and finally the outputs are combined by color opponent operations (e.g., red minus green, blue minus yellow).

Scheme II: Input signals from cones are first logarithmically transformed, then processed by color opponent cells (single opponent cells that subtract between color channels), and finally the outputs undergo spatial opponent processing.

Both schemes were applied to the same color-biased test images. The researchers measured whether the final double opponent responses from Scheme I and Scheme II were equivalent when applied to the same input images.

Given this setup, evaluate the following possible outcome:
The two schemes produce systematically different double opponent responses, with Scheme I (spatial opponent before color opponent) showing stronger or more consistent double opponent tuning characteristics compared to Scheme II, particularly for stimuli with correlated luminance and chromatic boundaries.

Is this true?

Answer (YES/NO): NO